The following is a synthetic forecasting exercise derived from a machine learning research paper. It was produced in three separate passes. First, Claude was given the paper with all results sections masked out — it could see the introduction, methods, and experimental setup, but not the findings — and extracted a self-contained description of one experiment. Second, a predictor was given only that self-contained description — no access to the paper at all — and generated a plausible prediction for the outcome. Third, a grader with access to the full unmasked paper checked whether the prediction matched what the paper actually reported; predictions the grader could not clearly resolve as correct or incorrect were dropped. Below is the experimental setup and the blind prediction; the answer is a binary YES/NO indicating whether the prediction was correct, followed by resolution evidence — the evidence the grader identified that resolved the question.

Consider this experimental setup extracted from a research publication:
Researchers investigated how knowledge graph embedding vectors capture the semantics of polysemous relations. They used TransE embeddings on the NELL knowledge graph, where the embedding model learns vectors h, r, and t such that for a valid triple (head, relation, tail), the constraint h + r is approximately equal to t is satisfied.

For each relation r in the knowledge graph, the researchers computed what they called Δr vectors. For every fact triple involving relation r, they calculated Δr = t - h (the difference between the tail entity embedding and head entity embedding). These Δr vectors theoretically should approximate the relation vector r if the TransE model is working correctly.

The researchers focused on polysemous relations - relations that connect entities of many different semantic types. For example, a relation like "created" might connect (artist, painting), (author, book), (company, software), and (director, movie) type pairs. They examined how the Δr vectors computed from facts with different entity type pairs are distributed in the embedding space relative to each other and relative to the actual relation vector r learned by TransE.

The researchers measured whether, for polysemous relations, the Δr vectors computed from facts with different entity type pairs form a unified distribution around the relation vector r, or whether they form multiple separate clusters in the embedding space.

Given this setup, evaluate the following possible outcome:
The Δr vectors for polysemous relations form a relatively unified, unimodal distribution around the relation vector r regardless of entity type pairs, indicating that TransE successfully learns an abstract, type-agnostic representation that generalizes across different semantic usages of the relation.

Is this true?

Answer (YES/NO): NO